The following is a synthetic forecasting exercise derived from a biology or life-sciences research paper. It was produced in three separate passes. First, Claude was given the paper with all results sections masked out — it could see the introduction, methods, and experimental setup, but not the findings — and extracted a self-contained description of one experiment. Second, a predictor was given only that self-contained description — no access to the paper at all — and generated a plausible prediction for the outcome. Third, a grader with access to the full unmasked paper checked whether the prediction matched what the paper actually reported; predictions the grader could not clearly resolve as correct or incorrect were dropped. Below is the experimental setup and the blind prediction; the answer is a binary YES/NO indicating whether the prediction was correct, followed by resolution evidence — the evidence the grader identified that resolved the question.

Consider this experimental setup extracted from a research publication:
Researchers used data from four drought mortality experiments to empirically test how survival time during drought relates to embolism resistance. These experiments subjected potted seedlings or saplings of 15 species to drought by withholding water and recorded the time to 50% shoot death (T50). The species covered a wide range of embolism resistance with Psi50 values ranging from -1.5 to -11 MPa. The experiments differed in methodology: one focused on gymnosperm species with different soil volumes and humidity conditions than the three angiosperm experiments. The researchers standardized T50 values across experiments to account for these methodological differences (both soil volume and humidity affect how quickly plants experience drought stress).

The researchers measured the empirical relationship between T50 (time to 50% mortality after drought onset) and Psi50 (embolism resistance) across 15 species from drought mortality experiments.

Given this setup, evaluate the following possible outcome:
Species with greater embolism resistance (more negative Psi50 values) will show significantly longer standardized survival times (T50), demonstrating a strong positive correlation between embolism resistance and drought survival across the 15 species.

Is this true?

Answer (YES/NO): YES